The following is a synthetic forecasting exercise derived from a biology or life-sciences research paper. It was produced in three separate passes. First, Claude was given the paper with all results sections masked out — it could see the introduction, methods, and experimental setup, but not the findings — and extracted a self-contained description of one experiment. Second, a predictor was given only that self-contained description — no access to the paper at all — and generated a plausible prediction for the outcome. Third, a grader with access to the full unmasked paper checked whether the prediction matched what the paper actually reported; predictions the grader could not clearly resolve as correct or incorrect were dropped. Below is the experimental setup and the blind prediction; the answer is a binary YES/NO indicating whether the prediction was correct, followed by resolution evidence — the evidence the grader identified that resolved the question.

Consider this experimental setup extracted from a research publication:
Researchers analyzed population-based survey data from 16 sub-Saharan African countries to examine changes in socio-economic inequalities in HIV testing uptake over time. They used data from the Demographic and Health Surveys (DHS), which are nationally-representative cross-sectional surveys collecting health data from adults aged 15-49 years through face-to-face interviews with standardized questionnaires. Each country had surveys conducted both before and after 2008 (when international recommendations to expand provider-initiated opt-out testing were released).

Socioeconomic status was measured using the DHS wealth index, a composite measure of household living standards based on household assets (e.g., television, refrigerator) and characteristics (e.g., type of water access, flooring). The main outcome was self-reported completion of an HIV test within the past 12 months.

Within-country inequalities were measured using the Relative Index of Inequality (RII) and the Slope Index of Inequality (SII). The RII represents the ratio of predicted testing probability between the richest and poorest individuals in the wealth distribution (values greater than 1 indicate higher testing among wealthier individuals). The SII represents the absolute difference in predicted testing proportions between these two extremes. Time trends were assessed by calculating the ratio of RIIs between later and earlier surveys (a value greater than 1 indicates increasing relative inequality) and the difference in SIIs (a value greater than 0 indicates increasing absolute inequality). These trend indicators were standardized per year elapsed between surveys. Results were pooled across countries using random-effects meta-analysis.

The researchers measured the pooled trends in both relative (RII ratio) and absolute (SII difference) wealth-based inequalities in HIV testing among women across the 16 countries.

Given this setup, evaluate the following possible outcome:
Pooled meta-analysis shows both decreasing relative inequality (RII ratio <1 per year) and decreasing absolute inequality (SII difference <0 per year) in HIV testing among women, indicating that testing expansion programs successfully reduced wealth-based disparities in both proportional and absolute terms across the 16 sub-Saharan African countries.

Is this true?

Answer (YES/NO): NO